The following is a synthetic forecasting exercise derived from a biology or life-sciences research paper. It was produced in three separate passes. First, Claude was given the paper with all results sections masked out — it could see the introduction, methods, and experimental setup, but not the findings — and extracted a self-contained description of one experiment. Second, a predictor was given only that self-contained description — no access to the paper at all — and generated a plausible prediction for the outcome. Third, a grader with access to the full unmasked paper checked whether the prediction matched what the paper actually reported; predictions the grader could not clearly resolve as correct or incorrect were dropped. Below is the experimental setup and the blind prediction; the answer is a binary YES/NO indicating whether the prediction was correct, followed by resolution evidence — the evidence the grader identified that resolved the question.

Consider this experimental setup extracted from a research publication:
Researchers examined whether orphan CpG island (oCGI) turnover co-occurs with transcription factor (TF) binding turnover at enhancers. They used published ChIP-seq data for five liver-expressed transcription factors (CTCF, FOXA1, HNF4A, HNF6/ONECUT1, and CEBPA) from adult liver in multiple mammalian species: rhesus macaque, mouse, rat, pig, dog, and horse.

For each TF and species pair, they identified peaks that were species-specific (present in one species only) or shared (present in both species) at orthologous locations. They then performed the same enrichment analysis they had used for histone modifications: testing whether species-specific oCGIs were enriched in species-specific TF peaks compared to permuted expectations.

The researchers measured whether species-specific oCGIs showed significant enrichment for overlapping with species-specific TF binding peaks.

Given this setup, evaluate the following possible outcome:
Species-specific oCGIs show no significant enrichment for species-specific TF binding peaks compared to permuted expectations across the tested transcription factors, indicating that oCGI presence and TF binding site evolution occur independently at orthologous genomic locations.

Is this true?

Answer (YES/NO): NO